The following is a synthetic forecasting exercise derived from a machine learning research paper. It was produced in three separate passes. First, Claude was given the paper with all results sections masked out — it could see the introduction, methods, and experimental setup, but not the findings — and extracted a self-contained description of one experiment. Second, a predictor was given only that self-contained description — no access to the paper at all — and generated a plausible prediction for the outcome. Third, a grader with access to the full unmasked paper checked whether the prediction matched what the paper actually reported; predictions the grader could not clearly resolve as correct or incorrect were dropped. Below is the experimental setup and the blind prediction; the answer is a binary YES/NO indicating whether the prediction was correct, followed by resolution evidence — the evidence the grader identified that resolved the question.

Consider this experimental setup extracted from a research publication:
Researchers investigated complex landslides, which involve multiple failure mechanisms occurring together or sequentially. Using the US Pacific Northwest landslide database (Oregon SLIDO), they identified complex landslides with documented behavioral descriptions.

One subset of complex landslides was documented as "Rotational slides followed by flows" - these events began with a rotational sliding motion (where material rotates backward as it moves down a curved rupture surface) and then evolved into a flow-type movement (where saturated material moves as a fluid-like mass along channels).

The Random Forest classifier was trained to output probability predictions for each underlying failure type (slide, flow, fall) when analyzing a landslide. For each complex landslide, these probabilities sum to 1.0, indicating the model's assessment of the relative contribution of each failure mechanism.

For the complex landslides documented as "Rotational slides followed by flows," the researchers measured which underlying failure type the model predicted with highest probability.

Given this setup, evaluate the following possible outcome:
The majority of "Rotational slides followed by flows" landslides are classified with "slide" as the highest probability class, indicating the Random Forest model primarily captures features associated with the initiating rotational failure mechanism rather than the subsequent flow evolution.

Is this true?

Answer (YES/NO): YES